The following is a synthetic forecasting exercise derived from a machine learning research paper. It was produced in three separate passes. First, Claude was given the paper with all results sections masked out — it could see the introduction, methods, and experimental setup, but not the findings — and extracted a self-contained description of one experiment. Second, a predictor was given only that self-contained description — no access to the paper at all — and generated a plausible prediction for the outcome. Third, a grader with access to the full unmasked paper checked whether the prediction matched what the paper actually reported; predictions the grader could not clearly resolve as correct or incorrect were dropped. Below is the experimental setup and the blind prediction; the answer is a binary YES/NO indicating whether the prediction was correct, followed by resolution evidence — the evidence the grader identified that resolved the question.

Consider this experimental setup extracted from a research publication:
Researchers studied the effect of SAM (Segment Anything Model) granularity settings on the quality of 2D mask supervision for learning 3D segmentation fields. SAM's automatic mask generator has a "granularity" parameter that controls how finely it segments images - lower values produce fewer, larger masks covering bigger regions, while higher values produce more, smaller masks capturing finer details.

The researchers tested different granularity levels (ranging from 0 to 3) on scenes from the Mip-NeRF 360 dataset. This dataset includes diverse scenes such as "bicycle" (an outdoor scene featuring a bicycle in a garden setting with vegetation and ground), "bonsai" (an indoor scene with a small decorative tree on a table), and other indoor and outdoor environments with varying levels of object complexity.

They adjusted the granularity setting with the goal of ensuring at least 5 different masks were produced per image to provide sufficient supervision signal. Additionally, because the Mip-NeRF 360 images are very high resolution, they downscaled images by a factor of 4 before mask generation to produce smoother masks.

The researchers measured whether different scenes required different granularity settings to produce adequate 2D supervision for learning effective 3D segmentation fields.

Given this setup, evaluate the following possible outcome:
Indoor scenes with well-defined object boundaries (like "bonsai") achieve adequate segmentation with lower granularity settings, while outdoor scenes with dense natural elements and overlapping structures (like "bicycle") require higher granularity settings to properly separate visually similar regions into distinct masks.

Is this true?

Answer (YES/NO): YES